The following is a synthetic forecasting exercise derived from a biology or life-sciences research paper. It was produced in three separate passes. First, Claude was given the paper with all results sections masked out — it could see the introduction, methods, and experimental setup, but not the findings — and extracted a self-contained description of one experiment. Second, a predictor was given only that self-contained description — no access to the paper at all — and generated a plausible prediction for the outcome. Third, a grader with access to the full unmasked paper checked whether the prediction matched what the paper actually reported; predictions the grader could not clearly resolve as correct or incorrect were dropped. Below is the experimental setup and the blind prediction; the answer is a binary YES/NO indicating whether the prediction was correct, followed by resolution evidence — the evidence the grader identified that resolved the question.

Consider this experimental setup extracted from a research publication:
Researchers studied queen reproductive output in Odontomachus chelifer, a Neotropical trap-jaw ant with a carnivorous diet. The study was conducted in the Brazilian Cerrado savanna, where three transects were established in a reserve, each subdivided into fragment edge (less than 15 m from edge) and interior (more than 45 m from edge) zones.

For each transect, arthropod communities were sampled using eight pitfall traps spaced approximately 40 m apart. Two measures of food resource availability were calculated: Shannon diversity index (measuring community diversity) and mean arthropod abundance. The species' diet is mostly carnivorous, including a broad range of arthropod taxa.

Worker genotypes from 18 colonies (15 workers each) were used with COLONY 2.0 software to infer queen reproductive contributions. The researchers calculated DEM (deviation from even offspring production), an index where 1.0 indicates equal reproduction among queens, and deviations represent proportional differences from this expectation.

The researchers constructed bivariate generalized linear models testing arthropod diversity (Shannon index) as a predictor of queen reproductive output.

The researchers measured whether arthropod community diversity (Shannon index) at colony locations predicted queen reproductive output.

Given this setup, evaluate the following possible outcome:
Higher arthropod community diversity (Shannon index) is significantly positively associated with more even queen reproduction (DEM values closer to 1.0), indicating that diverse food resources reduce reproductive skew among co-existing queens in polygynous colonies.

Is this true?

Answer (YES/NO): NO